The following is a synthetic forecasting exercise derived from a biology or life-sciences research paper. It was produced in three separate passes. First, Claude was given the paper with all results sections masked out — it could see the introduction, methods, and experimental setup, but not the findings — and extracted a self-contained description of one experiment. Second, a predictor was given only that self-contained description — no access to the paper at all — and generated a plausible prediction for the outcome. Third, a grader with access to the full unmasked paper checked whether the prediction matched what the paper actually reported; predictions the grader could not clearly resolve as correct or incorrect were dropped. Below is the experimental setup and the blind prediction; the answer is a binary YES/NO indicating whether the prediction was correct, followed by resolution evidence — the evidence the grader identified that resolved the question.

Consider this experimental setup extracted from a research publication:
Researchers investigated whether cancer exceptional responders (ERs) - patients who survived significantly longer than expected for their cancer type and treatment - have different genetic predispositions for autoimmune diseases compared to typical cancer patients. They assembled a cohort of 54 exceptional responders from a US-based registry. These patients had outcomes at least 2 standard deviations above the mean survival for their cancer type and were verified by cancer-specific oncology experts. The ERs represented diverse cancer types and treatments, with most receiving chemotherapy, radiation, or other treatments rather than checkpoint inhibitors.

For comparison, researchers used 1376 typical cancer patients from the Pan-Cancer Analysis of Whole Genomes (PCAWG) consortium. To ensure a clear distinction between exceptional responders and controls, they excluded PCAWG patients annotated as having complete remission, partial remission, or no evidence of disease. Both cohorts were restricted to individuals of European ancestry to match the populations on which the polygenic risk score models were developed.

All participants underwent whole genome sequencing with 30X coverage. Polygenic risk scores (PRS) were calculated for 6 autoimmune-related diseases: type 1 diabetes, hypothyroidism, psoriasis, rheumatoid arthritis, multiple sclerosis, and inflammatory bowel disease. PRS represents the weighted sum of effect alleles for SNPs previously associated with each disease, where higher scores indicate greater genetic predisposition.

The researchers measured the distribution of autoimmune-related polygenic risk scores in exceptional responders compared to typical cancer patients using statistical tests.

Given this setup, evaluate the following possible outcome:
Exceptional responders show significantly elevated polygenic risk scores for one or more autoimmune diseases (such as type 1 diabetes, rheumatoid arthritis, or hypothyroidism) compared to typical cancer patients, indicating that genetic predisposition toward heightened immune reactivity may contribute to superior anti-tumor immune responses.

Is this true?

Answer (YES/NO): YES